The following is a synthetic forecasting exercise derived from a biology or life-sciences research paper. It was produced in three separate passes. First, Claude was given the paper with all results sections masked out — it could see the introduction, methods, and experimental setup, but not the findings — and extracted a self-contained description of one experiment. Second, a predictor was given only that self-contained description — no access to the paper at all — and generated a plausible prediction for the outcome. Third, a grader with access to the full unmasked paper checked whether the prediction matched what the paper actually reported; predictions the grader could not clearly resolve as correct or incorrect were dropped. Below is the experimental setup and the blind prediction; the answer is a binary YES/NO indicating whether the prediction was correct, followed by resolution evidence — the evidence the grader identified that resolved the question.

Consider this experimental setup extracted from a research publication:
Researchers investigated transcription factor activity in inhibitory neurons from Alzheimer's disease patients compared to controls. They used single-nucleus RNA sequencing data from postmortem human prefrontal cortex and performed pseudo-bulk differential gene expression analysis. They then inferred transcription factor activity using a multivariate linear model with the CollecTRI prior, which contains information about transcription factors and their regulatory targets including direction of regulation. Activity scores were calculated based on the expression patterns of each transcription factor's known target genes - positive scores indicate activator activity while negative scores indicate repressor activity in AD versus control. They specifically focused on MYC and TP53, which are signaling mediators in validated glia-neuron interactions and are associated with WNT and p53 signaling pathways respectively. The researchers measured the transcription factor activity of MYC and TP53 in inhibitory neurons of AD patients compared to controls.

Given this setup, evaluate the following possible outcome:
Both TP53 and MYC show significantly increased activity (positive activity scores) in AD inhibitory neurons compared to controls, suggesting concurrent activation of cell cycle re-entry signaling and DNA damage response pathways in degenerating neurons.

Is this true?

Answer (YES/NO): NO